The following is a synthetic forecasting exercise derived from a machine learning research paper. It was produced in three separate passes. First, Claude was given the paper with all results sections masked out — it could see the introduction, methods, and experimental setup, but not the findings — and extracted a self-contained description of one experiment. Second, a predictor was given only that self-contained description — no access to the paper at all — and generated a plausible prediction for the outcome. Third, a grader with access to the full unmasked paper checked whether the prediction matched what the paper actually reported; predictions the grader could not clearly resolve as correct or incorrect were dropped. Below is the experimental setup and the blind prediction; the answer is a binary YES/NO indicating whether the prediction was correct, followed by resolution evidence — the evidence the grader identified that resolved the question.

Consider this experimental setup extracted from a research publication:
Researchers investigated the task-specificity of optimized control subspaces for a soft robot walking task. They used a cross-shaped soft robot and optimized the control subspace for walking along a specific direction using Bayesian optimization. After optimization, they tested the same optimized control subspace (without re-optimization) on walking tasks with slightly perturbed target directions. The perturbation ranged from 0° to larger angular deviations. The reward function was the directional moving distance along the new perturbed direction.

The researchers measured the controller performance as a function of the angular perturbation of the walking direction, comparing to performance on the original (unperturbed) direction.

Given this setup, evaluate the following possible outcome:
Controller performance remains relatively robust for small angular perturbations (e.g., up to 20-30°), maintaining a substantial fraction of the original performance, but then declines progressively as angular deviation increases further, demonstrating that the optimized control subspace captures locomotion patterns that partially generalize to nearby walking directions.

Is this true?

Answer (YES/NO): NO